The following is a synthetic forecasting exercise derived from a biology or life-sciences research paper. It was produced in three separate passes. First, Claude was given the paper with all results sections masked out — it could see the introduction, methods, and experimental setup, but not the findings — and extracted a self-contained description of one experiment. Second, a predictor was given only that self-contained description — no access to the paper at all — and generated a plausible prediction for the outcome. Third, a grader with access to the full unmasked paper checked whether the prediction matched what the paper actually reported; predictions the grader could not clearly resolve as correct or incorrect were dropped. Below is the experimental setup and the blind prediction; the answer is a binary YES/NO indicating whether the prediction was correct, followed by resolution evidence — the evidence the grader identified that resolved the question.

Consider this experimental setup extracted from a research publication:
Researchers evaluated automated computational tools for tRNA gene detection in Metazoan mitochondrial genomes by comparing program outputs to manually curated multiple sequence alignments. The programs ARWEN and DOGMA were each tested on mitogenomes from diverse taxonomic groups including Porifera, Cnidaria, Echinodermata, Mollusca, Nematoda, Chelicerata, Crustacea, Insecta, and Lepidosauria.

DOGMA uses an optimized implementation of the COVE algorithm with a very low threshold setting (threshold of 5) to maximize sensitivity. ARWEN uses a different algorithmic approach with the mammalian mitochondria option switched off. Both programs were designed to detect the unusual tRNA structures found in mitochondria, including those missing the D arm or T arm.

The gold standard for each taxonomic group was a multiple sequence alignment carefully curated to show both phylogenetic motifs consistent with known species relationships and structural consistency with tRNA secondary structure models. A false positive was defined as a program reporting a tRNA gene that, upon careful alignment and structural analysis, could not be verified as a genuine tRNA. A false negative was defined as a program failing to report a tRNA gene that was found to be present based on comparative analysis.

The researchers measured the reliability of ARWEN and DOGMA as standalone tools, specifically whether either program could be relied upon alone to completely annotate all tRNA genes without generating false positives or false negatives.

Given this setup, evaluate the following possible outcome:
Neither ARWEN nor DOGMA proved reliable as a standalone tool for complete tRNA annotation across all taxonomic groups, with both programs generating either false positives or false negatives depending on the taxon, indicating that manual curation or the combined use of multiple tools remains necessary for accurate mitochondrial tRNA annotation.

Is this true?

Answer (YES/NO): YES